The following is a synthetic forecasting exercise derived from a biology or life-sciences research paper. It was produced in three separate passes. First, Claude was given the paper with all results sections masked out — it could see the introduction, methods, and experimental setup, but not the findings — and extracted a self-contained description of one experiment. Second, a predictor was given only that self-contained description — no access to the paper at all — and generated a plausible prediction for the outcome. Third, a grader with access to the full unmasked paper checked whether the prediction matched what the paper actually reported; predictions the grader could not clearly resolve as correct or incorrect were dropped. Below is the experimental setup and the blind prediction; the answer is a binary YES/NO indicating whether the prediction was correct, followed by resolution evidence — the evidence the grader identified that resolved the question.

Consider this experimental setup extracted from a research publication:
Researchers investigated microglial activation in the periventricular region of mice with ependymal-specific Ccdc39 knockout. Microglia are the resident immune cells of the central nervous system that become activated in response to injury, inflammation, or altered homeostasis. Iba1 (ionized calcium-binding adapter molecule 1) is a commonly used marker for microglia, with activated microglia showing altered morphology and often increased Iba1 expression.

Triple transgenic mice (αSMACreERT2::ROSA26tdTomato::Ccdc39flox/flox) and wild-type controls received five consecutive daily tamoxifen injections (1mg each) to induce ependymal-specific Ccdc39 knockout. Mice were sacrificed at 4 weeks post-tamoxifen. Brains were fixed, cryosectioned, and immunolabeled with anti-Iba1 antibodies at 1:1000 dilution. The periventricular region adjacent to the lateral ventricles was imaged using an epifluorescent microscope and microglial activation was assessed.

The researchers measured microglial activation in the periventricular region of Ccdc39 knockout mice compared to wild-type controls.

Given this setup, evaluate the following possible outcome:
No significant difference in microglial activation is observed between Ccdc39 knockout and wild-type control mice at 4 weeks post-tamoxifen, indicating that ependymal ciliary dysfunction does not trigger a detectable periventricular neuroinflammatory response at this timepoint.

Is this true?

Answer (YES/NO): NO